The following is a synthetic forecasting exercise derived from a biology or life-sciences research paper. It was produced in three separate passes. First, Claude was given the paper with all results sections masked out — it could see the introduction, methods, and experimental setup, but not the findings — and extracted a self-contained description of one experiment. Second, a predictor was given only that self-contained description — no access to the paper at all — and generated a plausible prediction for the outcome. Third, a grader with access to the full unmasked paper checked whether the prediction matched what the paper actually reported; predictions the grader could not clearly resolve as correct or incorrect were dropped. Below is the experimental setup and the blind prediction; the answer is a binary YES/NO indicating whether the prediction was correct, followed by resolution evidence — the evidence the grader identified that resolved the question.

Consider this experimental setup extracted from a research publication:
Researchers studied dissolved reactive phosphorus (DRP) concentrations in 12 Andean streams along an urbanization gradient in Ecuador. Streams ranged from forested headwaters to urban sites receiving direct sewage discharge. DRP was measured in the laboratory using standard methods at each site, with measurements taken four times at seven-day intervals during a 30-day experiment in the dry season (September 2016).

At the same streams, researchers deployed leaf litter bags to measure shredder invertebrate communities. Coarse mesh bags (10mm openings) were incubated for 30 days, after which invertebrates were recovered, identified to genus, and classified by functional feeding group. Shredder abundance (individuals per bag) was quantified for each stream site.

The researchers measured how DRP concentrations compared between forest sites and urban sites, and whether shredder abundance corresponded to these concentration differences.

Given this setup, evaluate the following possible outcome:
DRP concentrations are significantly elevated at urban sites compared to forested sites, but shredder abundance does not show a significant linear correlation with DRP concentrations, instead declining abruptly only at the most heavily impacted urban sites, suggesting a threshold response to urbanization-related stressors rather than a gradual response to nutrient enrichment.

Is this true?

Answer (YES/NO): NO